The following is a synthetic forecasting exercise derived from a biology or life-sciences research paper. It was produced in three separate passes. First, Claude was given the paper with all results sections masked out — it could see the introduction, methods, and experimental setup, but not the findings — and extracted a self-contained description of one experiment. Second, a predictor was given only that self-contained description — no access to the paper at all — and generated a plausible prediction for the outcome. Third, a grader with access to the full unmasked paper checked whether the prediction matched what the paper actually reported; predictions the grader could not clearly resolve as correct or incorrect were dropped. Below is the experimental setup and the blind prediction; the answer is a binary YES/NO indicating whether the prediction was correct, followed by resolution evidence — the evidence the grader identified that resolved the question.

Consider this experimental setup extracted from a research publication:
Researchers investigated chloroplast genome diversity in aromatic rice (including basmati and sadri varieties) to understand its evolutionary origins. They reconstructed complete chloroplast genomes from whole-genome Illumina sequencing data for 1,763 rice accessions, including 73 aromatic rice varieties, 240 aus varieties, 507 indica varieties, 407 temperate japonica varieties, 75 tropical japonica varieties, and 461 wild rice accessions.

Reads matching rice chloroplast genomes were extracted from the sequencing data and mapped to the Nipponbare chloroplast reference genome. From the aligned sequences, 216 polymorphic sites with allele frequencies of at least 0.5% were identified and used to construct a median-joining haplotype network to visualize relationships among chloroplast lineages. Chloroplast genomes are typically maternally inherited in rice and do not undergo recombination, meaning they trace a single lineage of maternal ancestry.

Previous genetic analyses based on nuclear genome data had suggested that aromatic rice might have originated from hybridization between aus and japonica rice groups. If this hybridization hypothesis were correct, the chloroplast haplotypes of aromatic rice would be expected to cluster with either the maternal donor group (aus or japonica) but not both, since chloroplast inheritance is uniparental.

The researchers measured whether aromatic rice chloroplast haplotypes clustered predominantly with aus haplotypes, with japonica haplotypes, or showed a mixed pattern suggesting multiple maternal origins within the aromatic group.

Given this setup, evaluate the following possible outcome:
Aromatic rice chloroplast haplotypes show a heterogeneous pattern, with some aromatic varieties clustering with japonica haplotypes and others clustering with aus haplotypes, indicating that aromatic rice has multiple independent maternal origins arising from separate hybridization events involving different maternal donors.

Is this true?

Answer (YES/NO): YES